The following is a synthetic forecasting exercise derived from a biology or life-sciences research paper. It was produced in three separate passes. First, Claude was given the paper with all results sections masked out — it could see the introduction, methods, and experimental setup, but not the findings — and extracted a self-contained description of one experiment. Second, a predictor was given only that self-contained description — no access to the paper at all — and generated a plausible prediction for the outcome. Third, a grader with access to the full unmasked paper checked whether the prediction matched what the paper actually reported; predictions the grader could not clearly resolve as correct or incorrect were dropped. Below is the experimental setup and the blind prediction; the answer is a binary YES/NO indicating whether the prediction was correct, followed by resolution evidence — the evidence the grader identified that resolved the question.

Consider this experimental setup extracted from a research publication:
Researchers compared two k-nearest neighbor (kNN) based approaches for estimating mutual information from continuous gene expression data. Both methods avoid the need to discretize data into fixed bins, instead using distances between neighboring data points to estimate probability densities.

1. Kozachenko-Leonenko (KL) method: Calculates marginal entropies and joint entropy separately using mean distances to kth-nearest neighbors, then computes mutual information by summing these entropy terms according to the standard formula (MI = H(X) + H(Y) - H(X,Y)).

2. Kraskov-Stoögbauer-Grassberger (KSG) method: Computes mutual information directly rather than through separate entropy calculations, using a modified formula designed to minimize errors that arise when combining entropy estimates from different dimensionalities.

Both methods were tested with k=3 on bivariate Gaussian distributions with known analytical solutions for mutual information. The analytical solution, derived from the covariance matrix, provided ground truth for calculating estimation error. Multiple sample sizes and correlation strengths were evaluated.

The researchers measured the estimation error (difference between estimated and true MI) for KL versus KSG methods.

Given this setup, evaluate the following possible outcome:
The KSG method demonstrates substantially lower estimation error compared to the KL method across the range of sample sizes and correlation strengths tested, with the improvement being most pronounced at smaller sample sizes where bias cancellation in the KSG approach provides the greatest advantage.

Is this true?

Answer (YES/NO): NO